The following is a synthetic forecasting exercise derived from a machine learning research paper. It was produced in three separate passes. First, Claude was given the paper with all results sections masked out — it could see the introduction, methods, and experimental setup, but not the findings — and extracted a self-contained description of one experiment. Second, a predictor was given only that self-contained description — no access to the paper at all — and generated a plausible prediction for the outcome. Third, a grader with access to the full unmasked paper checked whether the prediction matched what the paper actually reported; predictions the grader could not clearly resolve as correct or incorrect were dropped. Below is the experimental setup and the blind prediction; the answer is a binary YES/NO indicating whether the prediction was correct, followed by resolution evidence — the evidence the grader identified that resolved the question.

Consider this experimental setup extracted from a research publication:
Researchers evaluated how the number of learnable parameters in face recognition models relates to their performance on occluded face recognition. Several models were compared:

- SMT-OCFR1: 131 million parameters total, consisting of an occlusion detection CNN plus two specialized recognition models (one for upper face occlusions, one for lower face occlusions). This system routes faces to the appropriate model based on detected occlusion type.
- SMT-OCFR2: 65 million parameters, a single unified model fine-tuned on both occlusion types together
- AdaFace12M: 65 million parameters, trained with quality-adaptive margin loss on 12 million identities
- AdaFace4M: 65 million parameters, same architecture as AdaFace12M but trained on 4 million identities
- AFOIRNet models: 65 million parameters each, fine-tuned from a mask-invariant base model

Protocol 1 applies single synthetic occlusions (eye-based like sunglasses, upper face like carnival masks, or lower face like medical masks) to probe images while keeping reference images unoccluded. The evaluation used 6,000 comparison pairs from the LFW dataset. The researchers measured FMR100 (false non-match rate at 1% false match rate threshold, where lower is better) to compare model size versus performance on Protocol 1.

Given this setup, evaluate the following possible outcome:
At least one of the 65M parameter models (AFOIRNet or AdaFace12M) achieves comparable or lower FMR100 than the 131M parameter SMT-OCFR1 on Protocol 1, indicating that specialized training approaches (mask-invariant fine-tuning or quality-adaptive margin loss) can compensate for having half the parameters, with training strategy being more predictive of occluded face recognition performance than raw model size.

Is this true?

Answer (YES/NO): YES